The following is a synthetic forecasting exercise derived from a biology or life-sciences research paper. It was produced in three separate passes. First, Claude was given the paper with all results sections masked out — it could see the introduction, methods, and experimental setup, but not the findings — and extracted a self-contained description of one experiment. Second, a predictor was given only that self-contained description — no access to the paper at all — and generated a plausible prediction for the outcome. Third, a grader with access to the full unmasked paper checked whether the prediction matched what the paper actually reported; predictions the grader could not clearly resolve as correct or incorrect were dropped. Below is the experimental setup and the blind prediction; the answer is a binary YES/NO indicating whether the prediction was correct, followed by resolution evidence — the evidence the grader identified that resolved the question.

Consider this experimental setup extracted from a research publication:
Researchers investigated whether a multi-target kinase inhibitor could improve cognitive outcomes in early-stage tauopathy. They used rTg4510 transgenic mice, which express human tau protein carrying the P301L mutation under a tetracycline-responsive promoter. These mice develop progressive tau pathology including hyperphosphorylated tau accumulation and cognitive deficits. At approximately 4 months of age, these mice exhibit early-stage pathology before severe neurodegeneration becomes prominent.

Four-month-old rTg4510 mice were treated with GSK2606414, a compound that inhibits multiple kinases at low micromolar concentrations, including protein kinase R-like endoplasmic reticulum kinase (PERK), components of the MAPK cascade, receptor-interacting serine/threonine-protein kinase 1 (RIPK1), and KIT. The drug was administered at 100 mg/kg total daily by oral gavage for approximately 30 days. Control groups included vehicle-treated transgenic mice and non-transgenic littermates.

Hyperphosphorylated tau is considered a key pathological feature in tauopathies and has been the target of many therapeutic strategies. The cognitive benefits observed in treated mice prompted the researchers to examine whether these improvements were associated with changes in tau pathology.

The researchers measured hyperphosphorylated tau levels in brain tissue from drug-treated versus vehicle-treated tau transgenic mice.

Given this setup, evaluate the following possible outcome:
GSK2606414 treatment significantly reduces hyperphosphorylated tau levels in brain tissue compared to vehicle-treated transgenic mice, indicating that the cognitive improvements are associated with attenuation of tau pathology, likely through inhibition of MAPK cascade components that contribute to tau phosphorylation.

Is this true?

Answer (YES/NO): NO